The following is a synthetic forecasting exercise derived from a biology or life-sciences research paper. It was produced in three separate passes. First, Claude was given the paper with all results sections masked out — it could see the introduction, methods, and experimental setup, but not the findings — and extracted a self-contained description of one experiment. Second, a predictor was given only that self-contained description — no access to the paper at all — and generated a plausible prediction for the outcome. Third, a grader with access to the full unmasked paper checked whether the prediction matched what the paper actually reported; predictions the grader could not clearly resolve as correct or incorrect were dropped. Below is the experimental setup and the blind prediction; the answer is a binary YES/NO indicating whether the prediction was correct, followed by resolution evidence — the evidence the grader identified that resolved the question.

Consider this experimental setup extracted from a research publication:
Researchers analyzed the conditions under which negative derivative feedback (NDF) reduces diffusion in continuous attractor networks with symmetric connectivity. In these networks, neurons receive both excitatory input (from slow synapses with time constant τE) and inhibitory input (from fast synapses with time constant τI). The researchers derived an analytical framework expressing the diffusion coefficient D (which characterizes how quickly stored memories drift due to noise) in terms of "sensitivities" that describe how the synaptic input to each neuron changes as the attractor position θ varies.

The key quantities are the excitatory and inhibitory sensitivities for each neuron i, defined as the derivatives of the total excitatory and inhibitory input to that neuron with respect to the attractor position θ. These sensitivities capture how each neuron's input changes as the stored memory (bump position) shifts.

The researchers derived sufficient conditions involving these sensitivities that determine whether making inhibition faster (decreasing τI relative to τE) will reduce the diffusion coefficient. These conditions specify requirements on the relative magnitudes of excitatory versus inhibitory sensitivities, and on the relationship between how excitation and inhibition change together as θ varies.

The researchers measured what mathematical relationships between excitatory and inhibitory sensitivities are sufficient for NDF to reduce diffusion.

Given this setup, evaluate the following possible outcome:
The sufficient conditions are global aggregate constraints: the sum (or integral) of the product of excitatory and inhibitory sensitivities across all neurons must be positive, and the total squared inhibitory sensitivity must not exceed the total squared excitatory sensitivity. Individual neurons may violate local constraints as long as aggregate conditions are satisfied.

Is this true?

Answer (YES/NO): NO